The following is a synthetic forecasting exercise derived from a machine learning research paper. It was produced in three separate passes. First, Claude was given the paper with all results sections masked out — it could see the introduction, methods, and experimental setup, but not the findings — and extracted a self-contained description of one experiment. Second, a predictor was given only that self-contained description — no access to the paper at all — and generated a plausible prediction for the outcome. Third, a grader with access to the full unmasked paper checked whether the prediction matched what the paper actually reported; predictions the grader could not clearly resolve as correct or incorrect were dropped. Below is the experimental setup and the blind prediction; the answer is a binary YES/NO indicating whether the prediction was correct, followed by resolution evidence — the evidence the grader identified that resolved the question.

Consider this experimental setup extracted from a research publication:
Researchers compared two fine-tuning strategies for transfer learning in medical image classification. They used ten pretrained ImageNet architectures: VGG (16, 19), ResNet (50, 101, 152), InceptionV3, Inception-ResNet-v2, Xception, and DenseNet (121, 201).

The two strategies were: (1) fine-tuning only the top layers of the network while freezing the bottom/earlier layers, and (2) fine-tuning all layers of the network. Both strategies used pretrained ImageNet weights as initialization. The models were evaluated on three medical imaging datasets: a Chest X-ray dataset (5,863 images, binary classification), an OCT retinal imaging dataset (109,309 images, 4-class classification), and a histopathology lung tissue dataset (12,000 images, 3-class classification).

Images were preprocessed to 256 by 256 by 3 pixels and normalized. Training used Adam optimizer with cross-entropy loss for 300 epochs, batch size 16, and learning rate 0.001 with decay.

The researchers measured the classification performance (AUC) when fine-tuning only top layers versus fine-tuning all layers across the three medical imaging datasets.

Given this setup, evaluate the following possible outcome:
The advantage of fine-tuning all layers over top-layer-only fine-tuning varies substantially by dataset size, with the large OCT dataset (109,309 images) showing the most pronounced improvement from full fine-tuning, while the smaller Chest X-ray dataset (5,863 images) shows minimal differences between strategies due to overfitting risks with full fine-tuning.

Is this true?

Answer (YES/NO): NO